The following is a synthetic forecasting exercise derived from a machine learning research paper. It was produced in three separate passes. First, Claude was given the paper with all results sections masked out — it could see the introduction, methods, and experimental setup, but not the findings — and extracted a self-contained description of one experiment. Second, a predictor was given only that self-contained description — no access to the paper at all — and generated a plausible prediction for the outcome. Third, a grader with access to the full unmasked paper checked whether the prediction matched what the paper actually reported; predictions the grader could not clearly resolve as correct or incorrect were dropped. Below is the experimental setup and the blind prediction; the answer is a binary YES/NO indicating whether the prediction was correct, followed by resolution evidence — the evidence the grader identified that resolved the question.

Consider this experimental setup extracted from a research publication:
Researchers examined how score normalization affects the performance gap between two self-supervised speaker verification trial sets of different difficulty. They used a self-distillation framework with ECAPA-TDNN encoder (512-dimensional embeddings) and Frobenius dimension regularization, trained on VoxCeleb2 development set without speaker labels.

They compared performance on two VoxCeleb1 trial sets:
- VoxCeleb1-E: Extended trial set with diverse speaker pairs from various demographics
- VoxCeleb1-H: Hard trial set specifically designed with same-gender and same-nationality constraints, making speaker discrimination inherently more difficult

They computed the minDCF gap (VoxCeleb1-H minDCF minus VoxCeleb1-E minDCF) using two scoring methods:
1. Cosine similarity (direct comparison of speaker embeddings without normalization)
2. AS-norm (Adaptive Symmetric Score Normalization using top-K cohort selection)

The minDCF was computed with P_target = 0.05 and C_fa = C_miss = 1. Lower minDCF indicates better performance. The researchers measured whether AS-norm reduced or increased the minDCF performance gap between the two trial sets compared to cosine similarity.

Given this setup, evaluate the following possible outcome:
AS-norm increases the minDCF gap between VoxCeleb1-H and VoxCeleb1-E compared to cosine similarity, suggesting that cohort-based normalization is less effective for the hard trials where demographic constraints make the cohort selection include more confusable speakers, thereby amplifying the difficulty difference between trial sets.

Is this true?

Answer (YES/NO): NO